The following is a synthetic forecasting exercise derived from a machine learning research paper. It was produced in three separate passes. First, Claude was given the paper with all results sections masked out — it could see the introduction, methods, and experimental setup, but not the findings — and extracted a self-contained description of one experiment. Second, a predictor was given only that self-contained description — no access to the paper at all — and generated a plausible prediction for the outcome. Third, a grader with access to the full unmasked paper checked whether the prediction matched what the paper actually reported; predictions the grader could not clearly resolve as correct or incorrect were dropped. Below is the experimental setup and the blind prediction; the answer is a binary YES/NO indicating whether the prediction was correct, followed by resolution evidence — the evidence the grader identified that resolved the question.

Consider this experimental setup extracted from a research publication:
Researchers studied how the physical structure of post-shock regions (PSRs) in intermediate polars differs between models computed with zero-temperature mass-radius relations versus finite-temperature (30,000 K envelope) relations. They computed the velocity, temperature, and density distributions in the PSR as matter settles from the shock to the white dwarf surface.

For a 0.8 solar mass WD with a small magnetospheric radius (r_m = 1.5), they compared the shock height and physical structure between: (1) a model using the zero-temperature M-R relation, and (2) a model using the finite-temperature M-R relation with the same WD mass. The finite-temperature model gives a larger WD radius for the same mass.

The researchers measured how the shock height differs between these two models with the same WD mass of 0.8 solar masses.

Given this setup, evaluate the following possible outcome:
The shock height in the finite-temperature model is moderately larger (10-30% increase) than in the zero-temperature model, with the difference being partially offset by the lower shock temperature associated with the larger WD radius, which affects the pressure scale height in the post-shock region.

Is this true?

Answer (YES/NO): YES